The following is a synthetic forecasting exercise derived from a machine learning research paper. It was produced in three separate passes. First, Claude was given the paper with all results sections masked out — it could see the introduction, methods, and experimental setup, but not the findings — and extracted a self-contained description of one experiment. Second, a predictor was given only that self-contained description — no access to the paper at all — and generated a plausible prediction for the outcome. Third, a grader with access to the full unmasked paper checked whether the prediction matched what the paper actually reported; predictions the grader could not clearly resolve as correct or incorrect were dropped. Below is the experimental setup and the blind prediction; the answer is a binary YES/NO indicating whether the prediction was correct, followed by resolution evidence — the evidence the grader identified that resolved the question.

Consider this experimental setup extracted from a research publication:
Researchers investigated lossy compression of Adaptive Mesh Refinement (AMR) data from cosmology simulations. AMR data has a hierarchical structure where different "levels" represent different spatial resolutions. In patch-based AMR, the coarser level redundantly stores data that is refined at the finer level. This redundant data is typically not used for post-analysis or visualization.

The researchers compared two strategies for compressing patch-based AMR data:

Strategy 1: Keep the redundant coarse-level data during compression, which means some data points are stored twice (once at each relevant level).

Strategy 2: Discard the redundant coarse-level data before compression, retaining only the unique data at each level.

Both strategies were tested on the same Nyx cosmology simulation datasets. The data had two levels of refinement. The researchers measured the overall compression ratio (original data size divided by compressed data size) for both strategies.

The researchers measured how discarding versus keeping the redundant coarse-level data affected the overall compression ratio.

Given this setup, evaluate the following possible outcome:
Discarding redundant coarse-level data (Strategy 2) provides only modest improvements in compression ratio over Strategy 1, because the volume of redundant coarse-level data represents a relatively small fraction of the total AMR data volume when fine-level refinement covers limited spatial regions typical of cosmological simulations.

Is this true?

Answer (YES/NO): NO